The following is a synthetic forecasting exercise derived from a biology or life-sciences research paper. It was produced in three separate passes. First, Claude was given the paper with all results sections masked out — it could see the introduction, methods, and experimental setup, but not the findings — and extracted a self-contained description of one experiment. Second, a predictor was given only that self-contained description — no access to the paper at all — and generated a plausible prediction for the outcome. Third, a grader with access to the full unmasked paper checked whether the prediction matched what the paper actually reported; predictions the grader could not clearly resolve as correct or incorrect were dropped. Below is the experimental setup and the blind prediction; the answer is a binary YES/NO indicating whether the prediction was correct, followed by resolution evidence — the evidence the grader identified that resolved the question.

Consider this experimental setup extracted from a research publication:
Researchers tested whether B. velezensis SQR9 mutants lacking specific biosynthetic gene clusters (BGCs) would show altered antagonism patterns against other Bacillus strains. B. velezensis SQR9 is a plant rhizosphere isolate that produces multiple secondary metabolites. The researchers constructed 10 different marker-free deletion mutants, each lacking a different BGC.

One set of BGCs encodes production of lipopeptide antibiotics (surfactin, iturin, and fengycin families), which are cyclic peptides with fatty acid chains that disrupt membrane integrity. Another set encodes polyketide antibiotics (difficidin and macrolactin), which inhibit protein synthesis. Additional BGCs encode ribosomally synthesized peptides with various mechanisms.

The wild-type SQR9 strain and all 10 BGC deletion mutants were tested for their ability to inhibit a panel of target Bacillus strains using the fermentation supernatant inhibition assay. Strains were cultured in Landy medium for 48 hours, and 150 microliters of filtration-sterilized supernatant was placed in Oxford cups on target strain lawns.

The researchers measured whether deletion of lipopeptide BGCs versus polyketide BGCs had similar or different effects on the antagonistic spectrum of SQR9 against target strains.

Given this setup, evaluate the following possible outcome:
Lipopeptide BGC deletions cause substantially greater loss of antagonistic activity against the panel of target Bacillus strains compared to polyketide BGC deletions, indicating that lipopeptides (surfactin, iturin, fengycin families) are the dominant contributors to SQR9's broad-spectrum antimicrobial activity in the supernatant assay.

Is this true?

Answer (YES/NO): NO